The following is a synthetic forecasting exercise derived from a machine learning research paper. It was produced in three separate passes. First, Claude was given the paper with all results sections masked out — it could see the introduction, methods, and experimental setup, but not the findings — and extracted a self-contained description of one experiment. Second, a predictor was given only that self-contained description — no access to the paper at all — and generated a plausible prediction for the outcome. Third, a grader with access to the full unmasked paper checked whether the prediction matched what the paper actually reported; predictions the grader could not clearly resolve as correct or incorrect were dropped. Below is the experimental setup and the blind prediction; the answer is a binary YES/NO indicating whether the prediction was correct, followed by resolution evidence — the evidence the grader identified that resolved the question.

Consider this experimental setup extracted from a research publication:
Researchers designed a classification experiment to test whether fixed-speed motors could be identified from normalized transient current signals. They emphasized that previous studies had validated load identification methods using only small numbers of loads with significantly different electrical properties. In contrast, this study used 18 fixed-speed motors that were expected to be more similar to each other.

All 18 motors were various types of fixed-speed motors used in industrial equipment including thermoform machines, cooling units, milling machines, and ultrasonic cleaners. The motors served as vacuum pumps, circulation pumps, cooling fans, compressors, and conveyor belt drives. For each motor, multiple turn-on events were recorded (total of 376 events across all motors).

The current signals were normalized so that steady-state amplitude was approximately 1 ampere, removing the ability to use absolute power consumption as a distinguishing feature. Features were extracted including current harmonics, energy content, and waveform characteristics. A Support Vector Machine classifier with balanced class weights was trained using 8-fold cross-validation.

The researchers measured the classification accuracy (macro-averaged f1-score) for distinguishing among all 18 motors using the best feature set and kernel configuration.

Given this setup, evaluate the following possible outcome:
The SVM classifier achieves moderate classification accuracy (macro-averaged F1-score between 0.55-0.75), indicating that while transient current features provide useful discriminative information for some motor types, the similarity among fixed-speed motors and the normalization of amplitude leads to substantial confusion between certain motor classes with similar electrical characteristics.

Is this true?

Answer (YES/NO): NO